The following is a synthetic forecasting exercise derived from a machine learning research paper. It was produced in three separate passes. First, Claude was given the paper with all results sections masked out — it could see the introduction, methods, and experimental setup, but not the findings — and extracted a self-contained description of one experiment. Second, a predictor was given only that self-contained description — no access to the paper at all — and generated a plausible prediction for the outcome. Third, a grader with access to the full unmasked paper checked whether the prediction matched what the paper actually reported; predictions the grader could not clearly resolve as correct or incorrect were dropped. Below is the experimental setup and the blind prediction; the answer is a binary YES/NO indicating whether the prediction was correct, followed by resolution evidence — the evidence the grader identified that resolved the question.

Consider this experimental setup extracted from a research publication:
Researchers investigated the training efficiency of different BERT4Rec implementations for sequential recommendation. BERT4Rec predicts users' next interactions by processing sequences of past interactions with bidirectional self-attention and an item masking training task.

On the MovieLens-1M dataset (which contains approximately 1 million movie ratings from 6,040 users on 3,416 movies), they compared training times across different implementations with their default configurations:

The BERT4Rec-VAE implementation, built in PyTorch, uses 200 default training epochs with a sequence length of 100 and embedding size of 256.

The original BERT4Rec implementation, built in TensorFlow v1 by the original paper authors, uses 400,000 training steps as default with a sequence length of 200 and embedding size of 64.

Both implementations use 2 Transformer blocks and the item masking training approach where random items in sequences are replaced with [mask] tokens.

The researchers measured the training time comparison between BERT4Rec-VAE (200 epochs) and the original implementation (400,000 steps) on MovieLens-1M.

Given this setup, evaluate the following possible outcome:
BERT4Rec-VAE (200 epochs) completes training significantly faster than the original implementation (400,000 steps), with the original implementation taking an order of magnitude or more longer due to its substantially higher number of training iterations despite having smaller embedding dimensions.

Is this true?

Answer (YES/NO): NO